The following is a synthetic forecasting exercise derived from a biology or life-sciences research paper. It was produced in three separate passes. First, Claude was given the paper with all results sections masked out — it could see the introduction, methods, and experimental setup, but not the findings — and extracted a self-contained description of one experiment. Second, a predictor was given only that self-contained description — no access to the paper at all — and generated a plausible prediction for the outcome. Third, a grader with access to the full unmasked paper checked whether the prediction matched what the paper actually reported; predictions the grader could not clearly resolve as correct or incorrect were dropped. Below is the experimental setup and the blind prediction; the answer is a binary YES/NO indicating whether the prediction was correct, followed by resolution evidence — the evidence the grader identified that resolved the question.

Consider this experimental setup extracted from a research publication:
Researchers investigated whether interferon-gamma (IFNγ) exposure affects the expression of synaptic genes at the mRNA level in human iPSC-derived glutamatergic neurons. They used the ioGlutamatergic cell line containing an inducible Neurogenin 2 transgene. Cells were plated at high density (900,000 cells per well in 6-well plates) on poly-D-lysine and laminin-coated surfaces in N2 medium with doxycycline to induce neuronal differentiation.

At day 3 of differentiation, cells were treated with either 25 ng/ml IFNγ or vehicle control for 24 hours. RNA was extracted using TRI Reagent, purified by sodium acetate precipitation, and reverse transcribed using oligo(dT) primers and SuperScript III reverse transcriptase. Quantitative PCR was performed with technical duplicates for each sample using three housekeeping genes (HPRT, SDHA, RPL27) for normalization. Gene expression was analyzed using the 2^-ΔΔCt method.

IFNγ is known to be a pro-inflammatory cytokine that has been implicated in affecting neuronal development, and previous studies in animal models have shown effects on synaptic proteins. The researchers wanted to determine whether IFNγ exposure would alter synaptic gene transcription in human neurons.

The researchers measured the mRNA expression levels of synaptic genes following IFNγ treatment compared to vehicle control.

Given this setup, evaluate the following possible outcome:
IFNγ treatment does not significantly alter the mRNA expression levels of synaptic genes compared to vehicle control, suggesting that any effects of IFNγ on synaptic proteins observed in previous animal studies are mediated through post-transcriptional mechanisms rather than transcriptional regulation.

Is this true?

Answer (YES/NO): YES